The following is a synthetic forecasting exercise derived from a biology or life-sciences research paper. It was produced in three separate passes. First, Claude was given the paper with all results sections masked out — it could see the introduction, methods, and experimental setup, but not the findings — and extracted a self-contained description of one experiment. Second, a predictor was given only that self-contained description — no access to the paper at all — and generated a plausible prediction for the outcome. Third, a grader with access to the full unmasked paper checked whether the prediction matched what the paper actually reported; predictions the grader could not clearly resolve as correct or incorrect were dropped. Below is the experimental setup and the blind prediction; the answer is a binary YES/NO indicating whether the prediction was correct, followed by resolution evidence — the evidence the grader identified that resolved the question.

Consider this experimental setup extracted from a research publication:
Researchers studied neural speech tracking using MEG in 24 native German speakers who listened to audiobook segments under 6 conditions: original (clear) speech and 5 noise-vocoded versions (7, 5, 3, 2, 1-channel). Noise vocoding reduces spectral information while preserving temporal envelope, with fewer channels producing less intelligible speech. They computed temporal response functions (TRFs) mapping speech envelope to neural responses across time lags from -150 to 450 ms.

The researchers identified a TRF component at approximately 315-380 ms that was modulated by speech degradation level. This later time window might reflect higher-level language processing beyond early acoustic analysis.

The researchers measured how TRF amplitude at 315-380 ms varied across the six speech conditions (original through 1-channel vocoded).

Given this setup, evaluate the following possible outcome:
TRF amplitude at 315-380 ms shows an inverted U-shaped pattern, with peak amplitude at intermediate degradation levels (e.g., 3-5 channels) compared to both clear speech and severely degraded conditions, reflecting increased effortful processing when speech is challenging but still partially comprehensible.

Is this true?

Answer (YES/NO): NO